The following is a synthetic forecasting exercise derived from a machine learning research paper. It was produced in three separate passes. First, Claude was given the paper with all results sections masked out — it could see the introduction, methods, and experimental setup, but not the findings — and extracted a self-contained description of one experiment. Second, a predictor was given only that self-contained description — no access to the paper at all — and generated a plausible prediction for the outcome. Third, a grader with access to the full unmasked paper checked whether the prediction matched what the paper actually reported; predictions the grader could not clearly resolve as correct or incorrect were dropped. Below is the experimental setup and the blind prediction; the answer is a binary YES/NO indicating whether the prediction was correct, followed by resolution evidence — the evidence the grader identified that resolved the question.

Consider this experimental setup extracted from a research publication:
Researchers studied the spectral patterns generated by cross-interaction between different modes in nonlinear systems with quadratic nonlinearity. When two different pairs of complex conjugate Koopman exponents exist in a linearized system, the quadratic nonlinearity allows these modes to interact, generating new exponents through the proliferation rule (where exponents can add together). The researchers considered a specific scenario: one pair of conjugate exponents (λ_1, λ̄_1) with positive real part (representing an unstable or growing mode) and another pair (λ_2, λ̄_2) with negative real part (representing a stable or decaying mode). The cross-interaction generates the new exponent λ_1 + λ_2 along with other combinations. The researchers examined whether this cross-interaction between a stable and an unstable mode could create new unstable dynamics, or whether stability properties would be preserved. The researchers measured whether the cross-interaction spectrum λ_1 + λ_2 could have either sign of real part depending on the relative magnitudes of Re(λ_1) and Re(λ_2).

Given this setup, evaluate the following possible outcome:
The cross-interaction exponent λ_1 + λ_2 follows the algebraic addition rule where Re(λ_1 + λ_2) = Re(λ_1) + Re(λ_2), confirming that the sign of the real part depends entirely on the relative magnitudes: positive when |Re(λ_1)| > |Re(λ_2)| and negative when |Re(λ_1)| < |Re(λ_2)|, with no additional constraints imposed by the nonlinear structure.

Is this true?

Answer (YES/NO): YES